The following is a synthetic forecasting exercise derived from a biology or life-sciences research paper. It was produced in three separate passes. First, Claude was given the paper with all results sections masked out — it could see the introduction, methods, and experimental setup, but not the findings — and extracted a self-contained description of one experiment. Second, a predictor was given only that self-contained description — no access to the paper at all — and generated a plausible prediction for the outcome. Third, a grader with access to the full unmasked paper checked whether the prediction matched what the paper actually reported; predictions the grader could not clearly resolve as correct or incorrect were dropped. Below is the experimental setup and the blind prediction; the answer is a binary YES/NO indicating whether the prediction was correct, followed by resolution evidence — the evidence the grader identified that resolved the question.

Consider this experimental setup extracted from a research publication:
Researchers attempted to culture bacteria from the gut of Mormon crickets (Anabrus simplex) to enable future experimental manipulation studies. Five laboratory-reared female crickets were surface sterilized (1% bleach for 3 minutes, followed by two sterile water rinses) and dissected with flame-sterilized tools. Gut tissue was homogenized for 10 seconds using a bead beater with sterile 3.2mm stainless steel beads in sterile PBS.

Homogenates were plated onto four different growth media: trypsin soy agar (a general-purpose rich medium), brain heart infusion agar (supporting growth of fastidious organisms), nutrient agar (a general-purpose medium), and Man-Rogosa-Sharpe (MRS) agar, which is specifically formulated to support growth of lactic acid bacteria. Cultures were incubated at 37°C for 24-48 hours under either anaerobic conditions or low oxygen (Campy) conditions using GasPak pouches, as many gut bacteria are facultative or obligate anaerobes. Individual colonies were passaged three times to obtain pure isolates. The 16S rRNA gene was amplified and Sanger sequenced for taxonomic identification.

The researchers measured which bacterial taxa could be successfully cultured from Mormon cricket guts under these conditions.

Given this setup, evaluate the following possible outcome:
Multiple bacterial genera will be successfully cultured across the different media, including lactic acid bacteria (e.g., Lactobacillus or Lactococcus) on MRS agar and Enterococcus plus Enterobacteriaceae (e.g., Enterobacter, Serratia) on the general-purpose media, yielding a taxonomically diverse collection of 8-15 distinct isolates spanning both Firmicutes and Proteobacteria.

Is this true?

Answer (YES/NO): NO